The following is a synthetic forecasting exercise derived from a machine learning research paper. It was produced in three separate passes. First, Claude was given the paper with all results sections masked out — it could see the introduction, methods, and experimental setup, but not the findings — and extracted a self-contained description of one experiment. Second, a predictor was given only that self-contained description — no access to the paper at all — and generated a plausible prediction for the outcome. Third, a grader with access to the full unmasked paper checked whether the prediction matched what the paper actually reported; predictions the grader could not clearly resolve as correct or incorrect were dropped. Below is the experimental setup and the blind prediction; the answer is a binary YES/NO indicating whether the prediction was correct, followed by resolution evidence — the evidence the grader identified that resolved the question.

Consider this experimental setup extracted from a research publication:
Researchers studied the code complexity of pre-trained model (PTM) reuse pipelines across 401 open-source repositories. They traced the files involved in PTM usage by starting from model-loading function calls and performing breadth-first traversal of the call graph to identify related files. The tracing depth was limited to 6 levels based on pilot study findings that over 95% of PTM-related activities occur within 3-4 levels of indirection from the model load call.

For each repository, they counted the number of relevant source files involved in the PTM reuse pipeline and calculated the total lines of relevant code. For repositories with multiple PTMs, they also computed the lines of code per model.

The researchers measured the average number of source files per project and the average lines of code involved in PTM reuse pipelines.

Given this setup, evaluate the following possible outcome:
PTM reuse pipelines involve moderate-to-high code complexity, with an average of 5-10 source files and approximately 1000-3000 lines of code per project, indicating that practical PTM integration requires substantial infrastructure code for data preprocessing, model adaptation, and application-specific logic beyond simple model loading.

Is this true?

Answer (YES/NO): NO